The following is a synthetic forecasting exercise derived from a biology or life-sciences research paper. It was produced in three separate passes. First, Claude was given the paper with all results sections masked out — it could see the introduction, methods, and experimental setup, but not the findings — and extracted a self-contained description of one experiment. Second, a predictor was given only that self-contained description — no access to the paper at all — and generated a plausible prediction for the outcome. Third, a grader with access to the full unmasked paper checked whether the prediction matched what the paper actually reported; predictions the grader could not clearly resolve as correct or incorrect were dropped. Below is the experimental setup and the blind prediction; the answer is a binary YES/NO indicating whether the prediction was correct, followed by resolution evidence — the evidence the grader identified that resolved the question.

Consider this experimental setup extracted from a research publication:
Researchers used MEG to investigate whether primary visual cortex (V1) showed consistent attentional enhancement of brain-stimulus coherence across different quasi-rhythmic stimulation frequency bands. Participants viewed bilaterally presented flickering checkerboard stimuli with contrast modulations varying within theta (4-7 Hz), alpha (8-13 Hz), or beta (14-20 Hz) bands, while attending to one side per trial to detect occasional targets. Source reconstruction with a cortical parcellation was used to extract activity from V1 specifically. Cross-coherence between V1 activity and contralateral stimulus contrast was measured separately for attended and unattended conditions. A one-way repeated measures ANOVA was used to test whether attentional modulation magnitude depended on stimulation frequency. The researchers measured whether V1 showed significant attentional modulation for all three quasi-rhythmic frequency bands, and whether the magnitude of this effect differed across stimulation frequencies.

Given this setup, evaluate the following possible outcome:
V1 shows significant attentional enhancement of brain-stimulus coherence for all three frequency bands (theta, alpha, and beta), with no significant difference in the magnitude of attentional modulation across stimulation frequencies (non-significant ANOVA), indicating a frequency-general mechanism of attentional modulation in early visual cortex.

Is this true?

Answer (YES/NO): YES